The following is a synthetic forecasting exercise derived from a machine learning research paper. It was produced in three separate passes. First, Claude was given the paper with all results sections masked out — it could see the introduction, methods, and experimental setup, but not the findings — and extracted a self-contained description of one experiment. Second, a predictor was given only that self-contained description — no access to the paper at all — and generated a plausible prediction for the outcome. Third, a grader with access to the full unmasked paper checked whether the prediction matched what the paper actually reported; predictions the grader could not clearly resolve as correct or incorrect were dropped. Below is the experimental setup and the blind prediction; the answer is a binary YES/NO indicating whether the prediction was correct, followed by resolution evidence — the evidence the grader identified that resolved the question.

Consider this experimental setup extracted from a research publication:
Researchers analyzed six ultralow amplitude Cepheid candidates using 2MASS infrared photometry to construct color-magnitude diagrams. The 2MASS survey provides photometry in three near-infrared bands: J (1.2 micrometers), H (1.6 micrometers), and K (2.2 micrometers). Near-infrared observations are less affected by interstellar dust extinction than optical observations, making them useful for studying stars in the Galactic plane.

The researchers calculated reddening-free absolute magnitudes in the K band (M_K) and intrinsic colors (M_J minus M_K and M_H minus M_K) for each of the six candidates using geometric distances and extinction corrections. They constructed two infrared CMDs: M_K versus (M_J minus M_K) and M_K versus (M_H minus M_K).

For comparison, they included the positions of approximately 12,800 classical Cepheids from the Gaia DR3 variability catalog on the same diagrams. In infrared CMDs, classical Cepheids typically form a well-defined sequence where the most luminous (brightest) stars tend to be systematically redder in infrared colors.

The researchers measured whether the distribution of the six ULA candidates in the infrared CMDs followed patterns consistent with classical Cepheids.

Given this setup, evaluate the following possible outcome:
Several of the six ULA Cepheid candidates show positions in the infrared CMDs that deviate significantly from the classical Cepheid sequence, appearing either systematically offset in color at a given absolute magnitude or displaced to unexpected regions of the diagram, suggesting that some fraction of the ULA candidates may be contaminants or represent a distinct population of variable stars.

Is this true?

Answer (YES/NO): NO